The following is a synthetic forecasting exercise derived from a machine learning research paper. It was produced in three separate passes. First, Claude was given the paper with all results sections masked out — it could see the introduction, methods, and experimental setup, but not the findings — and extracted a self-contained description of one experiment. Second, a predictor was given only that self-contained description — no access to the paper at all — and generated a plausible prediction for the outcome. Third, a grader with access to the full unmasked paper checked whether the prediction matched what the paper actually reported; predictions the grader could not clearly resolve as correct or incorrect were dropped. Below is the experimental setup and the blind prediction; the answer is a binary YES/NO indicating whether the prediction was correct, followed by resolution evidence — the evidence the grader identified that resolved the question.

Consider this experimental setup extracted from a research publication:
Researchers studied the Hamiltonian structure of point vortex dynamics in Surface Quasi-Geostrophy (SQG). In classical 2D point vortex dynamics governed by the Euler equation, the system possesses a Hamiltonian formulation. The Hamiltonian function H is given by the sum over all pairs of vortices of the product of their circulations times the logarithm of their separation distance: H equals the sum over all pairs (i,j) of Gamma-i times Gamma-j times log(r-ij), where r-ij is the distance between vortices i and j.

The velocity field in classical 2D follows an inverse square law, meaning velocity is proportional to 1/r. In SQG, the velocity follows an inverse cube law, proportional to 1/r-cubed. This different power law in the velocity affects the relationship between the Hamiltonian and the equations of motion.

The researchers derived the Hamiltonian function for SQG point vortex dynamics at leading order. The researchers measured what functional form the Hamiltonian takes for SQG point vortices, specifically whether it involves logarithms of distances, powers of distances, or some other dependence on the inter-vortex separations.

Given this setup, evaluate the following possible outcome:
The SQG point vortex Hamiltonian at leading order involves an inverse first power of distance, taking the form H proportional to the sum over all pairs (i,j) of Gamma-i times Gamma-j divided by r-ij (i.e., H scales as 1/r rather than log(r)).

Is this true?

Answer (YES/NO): YES